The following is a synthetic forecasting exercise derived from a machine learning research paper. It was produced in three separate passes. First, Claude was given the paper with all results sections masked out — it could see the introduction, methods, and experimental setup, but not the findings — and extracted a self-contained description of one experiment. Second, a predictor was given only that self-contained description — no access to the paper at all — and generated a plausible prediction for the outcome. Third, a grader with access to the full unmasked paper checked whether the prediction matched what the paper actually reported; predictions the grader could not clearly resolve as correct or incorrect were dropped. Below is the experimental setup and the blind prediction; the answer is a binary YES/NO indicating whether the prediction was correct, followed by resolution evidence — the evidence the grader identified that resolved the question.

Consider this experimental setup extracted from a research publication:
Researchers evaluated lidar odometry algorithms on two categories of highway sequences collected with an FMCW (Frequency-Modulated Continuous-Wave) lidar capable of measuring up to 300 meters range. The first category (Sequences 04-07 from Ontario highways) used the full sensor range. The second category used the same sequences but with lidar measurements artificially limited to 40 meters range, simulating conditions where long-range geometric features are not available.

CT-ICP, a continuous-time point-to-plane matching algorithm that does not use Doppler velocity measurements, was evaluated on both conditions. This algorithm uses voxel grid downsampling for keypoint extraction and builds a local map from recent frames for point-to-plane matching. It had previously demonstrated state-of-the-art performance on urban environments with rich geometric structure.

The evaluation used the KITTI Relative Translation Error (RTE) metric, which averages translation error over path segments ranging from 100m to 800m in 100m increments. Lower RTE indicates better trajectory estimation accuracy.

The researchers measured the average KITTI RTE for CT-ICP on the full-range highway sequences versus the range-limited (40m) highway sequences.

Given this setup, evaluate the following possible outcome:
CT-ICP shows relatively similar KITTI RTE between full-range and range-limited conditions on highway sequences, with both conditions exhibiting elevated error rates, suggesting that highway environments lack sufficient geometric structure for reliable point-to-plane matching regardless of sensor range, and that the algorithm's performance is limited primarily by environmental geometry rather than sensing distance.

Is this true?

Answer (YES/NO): NO